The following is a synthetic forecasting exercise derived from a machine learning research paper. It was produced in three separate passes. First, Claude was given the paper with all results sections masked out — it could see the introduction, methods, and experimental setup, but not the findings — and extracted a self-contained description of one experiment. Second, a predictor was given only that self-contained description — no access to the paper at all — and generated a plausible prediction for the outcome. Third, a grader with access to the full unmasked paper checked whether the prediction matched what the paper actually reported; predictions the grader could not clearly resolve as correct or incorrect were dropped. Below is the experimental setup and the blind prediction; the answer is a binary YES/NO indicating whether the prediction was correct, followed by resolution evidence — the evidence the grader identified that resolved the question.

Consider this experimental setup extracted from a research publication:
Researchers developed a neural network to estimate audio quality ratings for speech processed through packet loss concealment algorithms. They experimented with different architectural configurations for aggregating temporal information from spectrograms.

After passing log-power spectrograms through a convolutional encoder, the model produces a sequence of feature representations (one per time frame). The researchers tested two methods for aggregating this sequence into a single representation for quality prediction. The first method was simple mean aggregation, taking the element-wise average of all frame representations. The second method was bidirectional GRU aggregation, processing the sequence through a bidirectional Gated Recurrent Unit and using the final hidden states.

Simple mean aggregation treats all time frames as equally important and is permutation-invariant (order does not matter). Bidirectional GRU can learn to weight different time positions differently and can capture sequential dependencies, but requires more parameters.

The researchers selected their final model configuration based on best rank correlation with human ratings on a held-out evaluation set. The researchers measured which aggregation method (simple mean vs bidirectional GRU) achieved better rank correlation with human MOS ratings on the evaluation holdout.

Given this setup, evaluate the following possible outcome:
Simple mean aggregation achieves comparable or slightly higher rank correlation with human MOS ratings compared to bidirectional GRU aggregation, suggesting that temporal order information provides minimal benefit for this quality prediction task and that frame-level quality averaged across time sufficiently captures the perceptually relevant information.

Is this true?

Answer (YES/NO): NO